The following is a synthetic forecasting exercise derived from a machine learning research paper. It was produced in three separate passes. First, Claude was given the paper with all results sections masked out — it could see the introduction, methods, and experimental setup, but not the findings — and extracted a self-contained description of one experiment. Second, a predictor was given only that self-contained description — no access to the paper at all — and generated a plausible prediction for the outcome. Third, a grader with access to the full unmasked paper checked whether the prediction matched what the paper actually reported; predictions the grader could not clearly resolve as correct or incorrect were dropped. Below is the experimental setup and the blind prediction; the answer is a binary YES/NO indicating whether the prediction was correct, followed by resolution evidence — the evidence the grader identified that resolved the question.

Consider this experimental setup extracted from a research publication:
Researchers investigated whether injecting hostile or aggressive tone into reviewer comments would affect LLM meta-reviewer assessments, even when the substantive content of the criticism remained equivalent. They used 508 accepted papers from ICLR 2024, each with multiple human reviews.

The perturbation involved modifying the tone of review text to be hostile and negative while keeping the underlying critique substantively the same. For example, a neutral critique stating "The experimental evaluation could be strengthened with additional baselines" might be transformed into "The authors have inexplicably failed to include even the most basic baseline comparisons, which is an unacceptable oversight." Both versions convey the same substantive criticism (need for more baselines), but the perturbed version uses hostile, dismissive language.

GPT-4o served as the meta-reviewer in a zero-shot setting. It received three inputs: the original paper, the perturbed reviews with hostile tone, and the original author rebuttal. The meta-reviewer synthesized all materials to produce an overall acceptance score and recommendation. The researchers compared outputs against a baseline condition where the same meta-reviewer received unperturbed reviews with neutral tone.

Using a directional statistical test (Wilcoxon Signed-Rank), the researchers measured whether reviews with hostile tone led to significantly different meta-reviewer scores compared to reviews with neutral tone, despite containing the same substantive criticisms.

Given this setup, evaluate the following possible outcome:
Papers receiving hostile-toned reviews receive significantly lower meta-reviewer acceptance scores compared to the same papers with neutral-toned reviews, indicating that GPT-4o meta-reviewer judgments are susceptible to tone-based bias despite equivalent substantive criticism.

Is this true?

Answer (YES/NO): NO